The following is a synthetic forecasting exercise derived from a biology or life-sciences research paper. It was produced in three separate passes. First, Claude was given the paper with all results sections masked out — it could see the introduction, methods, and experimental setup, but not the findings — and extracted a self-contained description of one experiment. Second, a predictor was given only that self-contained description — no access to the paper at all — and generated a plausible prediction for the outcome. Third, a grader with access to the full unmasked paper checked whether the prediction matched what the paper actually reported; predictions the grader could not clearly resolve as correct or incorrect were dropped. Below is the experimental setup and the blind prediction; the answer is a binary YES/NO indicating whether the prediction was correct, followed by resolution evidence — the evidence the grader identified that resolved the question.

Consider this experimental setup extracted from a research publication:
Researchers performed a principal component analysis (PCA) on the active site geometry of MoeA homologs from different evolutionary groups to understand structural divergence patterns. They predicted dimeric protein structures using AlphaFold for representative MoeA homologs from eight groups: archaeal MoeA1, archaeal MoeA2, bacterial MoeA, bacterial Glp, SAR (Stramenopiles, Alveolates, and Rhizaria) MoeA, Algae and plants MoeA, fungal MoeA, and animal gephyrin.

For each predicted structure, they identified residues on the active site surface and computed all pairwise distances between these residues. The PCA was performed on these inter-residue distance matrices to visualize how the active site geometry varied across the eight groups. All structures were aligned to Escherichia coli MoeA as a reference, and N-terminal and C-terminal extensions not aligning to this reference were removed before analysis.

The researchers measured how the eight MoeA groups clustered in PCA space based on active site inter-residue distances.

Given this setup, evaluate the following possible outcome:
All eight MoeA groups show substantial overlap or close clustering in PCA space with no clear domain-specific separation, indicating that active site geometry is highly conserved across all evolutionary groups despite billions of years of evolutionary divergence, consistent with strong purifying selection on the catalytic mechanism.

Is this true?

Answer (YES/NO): NO